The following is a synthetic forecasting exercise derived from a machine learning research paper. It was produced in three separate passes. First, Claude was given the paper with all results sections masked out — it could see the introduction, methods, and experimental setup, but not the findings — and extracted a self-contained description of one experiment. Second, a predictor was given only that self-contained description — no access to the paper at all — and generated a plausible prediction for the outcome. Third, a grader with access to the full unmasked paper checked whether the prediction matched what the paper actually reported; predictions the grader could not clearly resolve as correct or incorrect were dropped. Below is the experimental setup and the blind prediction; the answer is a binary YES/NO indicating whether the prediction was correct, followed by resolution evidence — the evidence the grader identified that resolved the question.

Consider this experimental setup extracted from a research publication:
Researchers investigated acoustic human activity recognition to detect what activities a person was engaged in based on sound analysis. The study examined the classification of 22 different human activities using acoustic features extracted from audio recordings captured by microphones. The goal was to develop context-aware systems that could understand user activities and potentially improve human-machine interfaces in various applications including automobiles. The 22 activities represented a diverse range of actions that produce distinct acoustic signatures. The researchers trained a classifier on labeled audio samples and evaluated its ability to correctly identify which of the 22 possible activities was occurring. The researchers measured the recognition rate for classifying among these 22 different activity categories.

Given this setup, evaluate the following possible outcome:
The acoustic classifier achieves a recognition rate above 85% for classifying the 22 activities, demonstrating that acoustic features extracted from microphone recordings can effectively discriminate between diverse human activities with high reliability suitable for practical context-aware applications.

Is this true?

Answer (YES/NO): NO